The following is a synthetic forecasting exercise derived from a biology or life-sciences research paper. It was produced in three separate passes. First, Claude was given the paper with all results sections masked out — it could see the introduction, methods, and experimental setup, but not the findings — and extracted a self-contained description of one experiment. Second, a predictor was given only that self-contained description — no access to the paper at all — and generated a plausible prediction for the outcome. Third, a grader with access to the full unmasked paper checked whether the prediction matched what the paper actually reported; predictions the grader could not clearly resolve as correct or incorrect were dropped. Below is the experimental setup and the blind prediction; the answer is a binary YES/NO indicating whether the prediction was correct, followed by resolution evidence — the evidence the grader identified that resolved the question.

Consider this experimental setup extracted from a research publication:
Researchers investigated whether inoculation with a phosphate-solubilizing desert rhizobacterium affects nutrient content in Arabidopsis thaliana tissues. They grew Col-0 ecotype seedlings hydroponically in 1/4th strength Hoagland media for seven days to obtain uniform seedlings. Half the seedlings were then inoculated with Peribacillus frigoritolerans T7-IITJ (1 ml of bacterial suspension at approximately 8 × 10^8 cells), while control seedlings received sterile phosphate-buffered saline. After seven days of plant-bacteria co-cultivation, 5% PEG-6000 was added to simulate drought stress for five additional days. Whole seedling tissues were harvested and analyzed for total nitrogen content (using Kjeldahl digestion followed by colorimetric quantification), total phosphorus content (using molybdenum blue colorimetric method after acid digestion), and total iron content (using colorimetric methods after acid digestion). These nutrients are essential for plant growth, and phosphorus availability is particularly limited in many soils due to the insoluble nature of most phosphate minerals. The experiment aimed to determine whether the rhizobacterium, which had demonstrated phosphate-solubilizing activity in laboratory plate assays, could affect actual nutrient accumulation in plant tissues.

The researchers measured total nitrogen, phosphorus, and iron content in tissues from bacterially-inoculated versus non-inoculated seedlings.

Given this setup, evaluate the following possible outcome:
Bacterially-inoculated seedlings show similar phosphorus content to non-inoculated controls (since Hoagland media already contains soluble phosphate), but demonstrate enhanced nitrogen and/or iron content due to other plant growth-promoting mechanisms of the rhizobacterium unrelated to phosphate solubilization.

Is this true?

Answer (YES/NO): NO